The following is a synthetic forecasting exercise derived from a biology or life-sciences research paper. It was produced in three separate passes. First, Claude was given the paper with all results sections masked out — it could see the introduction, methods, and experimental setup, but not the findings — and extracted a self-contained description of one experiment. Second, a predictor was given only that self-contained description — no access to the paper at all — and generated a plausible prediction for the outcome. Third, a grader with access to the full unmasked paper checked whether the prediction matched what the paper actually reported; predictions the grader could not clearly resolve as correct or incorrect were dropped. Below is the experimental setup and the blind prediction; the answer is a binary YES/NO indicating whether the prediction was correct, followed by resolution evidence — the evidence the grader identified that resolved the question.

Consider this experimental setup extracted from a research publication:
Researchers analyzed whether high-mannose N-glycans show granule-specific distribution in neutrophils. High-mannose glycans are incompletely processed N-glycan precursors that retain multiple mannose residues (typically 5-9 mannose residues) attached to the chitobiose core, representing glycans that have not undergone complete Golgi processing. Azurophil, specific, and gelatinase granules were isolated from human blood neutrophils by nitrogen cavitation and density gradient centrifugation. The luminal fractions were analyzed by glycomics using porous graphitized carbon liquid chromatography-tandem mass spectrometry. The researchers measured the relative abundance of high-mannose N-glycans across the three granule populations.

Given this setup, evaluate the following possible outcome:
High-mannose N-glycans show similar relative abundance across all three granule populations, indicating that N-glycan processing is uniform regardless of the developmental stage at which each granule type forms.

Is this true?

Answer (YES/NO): NO